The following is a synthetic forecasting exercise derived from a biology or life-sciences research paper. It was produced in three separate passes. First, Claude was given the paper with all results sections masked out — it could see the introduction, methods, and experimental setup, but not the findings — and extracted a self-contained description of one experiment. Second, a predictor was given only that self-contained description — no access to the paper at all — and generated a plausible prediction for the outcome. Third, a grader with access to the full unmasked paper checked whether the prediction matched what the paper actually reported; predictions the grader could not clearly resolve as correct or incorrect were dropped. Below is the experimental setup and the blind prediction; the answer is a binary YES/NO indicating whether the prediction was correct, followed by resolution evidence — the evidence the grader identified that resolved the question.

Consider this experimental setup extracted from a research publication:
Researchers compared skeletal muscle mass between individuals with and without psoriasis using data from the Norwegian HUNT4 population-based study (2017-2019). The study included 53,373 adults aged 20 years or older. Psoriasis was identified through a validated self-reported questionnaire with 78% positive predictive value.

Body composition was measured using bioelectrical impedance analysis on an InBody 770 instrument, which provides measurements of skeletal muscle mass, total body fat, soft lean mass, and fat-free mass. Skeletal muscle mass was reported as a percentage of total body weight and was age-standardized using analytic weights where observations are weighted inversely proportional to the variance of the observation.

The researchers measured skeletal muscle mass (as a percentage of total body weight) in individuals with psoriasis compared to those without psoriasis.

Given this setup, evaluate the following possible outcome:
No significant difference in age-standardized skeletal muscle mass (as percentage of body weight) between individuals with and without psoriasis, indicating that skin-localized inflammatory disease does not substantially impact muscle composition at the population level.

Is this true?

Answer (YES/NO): NO